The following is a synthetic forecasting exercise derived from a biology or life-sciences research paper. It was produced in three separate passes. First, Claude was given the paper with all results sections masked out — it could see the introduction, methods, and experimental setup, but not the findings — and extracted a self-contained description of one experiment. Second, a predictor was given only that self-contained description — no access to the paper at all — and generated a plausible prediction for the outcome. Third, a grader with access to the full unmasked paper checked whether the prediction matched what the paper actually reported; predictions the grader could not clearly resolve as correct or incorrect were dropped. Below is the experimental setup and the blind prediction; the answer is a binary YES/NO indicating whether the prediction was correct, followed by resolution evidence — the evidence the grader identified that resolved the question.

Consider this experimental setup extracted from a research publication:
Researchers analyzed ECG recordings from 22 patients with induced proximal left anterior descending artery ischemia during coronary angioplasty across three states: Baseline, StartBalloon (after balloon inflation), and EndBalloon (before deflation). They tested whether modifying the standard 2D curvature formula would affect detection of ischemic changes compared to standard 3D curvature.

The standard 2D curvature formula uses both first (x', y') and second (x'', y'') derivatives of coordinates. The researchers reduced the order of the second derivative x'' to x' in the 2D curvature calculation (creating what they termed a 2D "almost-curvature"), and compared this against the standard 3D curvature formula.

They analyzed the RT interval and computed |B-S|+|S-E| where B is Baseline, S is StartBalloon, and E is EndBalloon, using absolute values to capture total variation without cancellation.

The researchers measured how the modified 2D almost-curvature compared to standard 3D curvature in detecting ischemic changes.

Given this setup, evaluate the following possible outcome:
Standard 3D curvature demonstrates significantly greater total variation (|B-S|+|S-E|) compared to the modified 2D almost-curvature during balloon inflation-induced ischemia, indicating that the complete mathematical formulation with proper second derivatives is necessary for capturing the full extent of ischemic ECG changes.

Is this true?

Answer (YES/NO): NO